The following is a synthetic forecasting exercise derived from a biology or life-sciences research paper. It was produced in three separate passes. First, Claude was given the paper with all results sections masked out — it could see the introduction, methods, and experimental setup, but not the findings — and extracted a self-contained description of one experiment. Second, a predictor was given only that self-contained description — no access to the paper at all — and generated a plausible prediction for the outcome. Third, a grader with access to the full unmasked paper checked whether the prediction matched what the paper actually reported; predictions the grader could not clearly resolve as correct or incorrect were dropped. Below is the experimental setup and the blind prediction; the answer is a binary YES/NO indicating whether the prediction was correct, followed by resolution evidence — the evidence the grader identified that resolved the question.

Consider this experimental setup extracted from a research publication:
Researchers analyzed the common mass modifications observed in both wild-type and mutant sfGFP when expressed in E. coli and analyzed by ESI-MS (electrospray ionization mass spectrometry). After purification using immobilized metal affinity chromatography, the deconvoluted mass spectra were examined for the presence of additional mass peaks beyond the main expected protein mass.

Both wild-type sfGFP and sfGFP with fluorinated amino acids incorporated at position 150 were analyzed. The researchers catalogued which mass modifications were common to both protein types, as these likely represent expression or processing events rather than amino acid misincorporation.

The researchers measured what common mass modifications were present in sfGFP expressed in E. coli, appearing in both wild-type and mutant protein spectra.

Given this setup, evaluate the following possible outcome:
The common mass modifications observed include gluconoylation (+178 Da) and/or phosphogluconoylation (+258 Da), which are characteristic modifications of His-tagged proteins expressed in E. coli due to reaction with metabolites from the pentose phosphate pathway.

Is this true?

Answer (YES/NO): NO